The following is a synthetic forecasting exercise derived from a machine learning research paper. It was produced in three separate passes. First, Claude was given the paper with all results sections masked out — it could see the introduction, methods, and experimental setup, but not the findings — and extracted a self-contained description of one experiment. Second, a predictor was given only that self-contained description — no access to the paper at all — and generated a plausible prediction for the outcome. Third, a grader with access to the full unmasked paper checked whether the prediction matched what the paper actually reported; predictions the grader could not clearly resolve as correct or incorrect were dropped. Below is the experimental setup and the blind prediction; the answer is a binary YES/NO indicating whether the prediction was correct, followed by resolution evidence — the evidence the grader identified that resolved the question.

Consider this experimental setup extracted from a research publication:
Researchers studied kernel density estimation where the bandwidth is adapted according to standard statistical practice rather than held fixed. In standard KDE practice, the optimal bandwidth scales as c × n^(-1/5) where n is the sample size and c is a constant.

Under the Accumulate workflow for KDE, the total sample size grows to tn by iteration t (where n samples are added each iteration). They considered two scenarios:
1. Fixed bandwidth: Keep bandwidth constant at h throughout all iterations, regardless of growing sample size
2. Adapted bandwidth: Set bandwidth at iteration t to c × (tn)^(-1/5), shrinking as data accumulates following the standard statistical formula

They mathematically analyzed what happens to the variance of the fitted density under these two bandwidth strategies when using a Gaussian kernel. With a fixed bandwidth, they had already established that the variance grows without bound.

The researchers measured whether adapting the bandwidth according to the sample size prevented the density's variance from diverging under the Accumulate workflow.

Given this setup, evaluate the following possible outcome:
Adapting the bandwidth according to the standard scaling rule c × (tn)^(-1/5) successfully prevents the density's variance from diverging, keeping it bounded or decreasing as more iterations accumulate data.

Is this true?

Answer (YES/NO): YES